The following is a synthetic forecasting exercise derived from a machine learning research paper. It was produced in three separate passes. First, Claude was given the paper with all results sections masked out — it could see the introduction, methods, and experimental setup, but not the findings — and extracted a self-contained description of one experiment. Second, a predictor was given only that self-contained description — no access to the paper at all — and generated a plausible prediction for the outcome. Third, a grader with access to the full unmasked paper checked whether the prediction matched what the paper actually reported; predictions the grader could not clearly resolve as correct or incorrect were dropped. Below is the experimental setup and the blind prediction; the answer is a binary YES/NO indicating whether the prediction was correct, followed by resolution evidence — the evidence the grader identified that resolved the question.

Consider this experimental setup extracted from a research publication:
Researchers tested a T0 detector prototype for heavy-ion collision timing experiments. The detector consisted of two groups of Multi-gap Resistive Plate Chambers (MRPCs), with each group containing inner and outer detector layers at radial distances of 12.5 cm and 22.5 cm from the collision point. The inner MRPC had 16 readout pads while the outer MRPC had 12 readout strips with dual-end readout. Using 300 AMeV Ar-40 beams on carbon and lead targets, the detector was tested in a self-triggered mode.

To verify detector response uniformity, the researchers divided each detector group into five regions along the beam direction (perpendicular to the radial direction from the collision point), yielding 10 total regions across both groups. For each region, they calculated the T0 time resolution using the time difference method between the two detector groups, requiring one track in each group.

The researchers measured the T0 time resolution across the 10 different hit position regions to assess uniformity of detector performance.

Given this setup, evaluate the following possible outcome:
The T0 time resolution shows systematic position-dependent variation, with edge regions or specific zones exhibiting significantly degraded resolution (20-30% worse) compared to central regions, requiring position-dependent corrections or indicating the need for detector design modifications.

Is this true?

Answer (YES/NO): NO